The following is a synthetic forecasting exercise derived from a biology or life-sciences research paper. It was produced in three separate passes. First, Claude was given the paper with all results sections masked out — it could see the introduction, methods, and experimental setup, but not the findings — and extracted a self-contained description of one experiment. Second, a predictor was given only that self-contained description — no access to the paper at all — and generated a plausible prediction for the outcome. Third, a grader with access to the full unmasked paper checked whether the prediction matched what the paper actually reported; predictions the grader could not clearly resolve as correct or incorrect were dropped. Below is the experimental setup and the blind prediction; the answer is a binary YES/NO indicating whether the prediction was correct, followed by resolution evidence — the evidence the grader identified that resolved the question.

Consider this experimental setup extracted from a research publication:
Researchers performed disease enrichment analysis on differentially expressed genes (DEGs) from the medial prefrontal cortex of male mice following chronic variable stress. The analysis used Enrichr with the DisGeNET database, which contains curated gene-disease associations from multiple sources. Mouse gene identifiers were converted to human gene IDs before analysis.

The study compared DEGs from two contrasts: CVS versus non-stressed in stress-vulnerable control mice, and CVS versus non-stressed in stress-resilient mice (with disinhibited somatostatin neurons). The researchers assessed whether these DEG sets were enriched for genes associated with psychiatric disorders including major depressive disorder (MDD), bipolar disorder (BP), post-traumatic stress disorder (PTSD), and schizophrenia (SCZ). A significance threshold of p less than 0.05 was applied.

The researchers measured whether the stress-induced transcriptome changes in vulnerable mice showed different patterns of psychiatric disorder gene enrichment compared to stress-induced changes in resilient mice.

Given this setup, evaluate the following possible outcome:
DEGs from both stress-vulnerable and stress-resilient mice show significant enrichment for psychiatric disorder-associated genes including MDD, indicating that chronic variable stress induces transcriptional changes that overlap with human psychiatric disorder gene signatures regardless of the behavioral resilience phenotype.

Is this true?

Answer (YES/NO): NO